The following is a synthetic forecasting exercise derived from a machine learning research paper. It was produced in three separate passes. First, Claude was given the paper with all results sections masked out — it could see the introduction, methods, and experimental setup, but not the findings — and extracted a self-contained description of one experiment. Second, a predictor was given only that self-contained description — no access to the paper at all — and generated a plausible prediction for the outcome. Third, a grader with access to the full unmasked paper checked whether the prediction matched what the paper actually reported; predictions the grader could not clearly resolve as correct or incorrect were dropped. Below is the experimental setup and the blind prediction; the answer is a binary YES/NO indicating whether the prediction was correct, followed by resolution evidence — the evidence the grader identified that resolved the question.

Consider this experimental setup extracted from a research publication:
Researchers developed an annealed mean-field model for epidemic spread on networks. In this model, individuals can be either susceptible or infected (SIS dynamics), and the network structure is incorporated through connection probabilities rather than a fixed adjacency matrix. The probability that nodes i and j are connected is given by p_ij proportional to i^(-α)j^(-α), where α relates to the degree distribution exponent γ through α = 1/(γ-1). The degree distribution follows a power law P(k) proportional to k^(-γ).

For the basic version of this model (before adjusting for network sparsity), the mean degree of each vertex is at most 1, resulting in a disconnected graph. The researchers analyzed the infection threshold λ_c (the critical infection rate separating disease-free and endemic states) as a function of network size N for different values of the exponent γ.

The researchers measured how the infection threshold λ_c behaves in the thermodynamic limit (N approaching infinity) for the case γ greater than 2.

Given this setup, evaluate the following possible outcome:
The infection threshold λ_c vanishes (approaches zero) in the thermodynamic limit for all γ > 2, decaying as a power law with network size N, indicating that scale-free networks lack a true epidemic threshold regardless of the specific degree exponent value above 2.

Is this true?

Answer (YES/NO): NO